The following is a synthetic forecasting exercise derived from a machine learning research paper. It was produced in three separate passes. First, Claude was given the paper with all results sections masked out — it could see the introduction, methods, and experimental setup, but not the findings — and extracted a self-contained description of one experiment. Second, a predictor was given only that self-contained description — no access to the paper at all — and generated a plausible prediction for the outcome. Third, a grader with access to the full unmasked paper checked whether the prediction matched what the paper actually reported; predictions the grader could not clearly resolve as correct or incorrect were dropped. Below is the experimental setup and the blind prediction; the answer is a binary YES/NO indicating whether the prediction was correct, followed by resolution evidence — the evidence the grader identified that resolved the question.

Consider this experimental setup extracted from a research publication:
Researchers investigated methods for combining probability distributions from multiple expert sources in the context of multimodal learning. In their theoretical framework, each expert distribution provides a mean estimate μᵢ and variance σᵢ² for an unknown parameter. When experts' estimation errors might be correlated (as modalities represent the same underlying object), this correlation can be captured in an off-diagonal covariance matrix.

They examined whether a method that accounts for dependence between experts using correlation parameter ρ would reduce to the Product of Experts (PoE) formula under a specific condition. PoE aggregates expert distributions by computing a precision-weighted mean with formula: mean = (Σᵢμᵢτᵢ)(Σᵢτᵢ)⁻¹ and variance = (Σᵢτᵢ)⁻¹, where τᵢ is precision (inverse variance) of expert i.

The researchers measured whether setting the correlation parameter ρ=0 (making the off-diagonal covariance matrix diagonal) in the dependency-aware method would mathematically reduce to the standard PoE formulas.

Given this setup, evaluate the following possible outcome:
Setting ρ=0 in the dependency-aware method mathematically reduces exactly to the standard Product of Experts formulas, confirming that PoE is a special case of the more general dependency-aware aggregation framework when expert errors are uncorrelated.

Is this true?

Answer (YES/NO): YES